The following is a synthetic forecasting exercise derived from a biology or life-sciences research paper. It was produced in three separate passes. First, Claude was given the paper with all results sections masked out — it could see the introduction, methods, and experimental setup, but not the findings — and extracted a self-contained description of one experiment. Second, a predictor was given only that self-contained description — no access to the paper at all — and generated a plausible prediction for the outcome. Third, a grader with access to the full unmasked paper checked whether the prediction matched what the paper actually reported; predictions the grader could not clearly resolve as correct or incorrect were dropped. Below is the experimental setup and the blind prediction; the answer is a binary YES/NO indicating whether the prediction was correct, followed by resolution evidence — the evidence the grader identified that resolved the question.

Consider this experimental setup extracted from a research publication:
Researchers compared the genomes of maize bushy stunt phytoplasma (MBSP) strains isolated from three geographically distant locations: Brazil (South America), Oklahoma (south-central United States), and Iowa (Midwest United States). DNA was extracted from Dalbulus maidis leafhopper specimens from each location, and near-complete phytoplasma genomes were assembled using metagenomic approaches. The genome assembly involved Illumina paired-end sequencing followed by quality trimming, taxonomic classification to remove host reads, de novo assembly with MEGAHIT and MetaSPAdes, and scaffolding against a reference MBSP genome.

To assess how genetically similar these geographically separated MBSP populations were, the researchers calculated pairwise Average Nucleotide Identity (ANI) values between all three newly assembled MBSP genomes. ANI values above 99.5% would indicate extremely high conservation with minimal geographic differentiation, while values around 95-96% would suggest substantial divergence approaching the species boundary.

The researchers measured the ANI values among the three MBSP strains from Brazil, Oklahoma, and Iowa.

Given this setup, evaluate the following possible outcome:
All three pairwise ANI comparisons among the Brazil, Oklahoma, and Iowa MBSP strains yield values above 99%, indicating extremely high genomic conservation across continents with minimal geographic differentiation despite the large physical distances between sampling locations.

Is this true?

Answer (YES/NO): YES